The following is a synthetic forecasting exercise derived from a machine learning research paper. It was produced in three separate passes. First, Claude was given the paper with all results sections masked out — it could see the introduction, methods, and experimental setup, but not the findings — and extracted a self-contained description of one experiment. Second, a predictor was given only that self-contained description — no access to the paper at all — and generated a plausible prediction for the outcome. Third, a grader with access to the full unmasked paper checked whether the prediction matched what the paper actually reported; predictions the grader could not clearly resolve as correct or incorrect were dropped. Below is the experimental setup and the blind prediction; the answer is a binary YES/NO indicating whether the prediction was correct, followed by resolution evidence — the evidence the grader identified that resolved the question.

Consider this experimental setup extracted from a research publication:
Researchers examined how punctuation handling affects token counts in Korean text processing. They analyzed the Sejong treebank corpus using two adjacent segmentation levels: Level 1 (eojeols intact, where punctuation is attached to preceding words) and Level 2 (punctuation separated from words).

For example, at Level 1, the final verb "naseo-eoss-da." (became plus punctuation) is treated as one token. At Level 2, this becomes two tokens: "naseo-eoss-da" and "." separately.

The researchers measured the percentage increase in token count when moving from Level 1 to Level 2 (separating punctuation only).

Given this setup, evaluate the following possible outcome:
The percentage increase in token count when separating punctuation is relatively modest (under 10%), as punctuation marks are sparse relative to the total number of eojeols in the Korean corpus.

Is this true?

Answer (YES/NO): NO